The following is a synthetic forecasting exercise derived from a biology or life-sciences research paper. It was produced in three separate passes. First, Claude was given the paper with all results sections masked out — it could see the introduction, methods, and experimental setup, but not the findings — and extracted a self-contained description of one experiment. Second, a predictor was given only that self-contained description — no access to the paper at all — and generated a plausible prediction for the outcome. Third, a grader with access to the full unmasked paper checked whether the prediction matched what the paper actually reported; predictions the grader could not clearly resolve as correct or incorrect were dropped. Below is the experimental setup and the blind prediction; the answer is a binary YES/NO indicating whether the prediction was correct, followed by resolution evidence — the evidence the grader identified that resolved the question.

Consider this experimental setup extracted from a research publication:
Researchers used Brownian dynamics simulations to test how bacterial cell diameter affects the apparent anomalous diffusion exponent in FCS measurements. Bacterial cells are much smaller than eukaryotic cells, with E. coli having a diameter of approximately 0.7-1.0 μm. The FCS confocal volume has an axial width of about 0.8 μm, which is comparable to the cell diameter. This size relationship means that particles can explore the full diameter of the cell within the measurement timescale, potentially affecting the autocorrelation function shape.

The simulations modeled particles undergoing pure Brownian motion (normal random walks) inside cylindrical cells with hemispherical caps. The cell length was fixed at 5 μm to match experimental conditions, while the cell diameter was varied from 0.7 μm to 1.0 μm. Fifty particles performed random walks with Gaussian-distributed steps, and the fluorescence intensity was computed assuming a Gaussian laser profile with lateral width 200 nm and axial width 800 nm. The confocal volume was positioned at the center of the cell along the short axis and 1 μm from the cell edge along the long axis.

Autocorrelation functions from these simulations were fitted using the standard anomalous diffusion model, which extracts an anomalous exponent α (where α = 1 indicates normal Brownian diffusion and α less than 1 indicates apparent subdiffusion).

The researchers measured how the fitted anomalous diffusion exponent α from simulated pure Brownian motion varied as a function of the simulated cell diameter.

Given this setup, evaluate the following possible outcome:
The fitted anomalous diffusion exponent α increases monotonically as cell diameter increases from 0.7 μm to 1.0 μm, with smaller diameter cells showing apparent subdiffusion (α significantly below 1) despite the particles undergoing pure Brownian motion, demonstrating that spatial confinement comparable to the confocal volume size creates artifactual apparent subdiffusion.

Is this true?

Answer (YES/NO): YES